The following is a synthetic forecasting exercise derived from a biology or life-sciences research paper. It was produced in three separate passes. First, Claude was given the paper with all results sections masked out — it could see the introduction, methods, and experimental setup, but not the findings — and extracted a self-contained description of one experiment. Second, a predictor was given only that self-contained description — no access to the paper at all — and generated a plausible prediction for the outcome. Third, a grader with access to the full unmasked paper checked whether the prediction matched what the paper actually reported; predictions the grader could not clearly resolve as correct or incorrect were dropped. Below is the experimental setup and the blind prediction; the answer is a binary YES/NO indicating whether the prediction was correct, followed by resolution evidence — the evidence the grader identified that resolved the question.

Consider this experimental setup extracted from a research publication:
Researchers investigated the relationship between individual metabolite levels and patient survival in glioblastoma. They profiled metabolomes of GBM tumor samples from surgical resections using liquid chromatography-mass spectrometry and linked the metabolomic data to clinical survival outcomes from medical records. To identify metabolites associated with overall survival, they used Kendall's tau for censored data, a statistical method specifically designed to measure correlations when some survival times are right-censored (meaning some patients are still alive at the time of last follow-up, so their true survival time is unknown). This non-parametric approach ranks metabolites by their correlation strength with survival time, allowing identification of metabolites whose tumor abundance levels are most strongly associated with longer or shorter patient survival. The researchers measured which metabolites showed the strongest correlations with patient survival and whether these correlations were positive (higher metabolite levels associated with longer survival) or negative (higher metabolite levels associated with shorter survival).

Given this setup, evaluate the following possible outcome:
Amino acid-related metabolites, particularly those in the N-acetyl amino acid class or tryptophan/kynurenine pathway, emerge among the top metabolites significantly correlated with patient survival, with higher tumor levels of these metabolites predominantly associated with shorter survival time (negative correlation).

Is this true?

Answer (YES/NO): NO